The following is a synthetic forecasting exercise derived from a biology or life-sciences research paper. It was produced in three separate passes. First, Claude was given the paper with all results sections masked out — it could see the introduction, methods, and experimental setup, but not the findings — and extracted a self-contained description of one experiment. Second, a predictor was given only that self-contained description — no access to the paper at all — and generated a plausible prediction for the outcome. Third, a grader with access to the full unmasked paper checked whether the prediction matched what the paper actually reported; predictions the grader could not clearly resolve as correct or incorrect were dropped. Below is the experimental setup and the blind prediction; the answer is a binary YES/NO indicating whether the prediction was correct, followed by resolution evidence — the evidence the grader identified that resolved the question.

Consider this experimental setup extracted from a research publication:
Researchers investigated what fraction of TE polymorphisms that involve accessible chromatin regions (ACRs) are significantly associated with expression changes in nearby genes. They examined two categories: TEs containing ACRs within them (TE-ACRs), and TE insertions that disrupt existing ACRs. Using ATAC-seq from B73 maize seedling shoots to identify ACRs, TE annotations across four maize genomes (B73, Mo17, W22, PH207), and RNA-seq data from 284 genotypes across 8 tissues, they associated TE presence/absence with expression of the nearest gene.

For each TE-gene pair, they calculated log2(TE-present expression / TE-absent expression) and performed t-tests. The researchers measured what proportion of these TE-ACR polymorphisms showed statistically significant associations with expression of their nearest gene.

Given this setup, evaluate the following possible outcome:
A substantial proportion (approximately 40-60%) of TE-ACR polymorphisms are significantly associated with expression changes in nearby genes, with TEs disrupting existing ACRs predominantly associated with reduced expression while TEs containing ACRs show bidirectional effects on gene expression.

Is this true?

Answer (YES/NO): NO